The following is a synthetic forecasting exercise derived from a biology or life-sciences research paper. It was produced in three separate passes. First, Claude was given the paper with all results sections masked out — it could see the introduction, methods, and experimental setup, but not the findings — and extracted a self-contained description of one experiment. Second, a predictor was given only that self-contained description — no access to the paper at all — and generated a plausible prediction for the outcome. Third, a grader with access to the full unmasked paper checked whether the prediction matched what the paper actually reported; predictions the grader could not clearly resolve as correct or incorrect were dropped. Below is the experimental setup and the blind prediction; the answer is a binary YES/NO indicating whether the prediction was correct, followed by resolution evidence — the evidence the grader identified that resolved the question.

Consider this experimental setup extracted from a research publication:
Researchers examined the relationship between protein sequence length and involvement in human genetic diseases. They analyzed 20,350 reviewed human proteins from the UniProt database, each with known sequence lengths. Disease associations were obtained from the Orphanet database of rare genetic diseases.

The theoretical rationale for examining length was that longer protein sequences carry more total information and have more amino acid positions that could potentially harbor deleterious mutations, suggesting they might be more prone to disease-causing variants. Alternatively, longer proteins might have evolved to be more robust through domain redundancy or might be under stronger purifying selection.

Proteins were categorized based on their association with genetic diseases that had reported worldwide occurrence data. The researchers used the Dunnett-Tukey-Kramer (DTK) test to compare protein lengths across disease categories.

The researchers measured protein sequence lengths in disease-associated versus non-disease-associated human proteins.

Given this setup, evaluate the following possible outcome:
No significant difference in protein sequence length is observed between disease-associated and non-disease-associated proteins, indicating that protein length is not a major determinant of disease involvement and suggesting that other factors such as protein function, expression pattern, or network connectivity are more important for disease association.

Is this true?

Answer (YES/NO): NO